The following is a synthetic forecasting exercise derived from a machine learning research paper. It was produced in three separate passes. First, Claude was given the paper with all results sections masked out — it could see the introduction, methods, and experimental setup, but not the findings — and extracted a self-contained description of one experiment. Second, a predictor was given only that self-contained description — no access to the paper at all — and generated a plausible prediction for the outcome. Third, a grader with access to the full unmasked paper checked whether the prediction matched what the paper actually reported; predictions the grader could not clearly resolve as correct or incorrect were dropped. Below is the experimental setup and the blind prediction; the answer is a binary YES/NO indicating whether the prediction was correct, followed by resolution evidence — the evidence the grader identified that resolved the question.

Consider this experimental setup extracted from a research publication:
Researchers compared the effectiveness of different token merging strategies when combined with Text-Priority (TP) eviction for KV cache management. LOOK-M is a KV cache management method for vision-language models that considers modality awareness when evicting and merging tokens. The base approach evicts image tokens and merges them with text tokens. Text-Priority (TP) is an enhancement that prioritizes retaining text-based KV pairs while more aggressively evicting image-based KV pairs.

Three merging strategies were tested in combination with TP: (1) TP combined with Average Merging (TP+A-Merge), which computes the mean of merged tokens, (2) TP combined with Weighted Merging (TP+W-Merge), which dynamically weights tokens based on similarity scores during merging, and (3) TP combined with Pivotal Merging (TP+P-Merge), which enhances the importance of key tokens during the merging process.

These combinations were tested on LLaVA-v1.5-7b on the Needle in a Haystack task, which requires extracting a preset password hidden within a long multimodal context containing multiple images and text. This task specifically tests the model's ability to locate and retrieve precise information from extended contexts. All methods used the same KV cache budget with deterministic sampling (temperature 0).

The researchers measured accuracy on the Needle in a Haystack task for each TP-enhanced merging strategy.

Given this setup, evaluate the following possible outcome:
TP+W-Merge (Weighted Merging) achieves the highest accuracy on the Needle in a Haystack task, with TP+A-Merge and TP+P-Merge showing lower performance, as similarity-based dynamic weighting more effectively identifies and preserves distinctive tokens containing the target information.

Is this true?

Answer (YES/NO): NO